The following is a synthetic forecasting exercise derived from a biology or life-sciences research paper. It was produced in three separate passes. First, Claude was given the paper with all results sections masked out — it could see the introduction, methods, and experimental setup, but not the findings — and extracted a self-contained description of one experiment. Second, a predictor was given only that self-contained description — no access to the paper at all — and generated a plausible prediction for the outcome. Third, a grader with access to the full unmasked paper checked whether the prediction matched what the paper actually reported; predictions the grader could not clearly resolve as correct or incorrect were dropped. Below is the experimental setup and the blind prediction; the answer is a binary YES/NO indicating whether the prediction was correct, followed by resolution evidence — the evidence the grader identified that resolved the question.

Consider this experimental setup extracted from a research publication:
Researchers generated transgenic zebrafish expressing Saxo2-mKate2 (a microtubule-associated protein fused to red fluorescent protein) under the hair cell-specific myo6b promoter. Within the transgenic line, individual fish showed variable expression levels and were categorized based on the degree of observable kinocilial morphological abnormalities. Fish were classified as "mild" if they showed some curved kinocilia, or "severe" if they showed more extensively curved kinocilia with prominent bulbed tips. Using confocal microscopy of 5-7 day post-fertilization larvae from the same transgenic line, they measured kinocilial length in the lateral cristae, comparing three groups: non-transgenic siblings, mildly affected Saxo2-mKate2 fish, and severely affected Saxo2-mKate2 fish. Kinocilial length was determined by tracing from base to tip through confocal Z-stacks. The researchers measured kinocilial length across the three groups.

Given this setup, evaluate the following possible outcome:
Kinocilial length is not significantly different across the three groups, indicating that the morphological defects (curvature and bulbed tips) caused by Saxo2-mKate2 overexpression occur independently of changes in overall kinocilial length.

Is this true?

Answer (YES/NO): NO